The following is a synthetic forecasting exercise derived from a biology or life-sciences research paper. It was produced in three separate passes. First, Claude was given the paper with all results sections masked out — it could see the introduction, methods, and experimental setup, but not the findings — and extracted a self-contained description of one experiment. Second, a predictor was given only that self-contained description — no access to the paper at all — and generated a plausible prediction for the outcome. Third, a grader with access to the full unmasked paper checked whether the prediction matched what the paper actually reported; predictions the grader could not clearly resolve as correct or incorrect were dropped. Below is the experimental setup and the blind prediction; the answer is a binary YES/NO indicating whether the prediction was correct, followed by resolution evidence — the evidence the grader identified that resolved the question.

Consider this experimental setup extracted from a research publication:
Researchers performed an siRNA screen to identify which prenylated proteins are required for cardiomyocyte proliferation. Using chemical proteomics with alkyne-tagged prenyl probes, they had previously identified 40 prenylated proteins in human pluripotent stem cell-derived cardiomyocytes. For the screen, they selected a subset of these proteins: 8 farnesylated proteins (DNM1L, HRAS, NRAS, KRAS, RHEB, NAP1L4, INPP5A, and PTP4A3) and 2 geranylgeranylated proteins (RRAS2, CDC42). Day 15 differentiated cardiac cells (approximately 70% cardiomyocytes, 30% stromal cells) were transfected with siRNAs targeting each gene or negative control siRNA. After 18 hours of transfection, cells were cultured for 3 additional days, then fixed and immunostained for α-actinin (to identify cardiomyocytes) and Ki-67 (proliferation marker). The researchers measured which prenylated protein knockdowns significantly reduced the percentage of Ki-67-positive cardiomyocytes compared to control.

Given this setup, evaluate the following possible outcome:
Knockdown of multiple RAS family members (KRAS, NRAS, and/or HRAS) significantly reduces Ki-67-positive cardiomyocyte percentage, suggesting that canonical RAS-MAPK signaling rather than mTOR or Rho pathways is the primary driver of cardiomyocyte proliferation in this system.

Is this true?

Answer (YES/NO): NO